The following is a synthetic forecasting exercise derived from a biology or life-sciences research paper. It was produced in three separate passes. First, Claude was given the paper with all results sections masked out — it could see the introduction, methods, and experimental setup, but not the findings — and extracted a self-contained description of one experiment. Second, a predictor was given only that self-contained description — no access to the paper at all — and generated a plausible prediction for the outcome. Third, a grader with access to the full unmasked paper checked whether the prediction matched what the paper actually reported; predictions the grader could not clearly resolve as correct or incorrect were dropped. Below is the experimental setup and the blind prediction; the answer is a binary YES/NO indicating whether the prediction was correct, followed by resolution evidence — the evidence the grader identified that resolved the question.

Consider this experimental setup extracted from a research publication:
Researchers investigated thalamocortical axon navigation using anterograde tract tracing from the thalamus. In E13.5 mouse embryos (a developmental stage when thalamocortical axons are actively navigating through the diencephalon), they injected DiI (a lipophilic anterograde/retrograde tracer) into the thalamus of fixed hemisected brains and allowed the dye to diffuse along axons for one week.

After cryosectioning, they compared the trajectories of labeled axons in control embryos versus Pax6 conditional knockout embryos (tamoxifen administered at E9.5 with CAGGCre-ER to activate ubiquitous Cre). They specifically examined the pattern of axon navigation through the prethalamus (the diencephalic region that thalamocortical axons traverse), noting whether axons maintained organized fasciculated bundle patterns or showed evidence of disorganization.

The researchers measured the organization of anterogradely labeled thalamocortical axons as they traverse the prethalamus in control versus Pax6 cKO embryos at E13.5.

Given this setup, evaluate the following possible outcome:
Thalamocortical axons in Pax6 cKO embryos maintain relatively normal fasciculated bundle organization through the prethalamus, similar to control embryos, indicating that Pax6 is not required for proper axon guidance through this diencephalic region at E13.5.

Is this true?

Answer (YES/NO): NO